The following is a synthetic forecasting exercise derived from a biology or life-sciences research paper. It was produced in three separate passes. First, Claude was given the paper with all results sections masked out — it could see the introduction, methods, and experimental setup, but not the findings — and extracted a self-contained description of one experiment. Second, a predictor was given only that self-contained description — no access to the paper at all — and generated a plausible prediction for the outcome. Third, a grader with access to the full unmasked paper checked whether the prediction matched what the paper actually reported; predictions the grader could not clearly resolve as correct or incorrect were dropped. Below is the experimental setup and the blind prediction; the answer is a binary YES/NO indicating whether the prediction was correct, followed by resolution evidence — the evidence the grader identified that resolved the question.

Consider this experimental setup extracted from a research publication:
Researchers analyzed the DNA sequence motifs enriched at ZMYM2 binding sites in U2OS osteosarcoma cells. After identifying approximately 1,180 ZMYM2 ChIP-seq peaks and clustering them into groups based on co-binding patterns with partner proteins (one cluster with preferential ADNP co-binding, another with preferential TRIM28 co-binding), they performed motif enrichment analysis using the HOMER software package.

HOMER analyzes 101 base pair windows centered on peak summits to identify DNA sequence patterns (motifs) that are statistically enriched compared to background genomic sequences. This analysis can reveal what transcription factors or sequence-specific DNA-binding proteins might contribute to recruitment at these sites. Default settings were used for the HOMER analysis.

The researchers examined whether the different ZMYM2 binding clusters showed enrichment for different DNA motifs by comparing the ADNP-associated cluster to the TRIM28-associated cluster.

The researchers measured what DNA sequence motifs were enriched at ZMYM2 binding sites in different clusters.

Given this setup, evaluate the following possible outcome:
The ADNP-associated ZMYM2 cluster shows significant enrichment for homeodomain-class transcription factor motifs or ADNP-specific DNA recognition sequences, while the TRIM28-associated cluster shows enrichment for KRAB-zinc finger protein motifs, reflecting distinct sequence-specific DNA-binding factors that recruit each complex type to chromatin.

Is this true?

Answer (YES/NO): NO